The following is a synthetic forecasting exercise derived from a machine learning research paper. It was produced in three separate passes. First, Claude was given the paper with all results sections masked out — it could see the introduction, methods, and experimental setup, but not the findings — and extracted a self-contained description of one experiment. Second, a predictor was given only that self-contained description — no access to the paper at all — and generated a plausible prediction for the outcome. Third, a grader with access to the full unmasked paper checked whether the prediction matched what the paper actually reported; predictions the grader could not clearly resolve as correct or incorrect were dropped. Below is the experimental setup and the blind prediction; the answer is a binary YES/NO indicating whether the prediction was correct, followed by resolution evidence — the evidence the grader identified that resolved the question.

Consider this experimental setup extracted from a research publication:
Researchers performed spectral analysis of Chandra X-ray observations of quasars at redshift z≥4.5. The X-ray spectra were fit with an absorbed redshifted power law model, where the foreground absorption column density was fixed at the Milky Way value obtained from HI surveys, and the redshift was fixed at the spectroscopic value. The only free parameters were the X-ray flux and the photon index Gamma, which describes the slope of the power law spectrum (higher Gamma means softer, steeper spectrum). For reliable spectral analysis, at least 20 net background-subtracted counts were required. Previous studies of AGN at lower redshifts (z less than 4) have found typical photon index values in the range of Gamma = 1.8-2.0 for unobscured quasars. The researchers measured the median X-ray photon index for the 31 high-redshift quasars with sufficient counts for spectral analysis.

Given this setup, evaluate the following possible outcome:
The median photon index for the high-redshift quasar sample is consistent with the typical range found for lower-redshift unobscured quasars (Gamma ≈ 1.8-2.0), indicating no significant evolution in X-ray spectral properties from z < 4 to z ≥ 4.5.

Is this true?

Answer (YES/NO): YES